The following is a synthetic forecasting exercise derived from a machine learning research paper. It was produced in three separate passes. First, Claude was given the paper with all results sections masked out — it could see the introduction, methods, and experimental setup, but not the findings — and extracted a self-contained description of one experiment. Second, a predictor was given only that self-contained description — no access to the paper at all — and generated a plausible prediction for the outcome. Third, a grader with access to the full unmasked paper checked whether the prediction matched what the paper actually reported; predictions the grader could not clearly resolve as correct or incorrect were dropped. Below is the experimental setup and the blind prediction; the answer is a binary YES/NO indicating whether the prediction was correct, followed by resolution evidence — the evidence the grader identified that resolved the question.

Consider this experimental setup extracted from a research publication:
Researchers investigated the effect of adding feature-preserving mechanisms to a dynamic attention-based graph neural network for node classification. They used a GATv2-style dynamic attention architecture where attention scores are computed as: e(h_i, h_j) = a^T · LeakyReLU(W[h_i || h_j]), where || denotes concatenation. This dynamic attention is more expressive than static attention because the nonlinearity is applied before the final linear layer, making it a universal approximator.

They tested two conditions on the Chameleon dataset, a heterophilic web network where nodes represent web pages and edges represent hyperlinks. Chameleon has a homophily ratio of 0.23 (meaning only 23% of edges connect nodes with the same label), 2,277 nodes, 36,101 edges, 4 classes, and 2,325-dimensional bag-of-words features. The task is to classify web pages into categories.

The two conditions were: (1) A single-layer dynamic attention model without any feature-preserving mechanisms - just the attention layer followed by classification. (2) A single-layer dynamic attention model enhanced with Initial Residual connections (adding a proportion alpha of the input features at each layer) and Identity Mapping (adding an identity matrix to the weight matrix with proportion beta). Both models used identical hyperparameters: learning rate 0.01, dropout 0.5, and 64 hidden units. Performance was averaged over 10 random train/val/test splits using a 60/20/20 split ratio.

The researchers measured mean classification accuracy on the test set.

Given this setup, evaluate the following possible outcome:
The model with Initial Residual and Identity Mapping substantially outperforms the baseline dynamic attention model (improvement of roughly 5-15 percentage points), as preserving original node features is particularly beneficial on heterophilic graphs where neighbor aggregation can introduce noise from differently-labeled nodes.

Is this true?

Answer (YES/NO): NO